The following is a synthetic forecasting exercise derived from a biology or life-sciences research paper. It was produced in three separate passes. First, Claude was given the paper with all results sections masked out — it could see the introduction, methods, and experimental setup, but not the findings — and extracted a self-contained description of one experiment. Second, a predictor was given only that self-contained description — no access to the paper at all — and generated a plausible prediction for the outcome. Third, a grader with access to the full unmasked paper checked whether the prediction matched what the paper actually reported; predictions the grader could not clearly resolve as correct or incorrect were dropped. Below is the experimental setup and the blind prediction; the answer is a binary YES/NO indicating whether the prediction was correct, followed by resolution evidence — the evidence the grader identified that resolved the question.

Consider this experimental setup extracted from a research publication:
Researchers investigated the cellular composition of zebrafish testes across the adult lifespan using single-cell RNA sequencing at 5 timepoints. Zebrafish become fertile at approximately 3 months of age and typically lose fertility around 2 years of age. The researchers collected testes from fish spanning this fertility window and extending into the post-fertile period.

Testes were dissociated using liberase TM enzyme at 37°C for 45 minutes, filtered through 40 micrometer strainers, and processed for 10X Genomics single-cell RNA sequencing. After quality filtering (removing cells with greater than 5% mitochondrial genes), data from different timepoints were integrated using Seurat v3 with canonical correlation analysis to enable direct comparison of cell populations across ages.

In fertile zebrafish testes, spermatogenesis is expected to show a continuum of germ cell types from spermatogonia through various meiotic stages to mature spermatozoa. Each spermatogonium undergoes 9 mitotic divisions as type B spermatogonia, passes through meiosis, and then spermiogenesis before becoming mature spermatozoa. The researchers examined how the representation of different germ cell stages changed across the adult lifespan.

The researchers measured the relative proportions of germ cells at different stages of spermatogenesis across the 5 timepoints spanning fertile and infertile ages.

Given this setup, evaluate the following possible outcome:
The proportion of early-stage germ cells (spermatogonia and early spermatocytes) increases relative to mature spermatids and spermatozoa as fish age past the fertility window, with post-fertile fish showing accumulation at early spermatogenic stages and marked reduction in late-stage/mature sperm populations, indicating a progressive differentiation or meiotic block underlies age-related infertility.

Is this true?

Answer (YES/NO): YES